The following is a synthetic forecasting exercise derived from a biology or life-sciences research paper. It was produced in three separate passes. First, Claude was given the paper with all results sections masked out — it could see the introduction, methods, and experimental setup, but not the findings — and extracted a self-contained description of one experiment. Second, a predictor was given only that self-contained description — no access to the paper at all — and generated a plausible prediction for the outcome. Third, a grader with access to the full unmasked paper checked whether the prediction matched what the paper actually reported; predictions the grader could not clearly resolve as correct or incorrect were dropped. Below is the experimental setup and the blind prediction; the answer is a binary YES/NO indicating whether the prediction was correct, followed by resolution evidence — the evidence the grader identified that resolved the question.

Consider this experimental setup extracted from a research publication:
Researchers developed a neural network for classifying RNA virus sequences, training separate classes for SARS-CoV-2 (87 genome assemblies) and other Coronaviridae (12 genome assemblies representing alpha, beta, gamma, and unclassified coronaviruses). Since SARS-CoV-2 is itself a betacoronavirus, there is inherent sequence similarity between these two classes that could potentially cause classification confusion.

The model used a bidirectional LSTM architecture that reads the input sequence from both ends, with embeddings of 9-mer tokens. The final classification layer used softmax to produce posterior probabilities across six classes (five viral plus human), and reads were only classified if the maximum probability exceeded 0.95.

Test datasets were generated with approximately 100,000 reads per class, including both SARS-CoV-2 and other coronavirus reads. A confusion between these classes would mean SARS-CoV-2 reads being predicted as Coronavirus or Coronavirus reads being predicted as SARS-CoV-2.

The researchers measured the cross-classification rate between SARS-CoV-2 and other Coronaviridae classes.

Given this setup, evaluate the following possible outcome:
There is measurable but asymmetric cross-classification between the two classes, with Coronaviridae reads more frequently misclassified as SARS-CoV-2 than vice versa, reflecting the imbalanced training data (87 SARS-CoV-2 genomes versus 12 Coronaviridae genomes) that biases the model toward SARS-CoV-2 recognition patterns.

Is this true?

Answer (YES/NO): NO